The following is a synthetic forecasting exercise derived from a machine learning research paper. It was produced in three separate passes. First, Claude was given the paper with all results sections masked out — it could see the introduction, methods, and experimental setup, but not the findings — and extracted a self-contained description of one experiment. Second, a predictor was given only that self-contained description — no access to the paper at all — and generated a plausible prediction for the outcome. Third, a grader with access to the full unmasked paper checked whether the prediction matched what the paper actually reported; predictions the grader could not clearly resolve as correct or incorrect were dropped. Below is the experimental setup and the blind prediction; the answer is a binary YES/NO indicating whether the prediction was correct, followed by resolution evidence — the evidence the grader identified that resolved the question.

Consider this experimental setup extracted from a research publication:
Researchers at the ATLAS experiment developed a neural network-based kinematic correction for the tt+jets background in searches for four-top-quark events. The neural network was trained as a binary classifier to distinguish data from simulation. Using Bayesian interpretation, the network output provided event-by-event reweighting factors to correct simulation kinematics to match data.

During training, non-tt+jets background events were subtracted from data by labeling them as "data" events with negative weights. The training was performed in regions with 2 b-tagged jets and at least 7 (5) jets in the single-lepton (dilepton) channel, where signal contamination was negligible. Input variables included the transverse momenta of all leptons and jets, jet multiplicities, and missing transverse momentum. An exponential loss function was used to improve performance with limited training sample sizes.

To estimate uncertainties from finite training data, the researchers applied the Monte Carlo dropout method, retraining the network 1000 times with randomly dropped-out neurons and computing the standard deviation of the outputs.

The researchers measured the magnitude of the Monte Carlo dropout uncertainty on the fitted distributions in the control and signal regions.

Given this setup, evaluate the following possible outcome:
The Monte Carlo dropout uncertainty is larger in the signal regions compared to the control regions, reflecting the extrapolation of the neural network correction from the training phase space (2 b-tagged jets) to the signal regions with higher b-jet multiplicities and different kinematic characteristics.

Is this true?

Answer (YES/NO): YES